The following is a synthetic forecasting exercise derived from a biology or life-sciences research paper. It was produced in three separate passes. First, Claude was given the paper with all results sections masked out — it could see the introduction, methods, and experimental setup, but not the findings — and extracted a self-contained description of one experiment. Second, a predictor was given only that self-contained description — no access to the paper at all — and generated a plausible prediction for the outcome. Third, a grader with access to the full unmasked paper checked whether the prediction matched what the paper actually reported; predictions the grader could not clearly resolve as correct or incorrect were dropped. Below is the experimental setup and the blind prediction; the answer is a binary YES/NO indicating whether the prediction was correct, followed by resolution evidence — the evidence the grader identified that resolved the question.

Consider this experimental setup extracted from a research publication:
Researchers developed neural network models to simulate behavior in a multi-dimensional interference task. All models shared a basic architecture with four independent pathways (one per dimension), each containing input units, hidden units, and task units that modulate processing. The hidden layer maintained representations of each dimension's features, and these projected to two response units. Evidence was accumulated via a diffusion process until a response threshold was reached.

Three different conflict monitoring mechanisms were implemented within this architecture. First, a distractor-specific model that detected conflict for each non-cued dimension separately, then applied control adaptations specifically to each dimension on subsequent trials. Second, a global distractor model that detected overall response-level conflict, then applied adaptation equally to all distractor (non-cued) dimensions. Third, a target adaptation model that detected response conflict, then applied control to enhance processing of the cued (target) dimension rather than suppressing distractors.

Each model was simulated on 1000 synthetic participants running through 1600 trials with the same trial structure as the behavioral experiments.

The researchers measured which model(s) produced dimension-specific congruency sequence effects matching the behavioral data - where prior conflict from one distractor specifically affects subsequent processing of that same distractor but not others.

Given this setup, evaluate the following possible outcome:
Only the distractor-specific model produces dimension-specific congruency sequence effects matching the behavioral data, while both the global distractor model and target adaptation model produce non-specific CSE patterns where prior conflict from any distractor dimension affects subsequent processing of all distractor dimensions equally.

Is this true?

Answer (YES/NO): NO